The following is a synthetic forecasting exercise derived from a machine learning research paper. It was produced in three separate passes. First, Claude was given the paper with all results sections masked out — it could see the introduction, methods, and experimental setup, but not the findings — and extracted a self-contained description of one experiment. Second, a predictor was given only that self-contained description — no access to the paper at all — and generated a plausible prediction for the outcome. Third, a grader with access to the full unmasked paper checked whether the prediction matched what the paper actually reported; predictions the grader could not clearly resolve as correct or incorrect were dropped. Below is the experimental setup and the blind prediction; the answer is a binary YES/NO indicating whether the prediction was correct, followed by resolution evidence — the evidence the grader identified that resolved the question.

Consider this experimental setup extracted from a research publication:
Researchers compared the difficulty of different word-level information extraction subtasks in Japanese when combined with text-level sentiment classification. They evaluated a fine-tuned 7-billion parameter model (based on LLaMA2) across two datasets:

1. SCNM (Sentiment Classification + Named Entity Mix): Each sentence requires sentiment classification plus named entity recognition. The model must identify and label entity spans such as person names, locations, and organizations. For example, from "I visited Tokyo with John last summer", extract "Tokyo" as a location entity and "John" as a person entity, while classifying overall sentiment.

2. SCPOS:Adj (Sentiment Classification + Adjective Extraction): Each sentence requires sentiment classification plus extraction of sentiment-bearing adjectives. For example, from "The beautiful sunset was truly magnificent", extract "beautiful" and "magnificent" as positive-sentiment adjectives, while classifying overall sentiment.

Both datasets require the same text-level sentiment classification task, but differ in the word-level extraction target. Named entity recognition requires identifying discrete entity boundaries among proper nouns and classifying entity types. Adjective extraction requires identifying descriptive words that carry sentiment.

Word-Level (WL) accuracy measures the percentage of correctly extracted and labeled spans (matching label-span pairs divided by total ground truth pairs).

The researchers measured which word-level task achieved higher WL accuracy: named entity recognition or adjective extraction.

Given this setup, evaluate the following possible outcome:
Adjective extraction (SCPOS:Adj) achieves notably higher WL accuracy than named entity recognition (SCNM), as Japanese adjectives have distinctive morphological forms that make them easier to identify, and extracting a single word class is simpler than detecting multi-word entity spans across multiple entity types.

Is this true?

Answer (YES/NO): YES